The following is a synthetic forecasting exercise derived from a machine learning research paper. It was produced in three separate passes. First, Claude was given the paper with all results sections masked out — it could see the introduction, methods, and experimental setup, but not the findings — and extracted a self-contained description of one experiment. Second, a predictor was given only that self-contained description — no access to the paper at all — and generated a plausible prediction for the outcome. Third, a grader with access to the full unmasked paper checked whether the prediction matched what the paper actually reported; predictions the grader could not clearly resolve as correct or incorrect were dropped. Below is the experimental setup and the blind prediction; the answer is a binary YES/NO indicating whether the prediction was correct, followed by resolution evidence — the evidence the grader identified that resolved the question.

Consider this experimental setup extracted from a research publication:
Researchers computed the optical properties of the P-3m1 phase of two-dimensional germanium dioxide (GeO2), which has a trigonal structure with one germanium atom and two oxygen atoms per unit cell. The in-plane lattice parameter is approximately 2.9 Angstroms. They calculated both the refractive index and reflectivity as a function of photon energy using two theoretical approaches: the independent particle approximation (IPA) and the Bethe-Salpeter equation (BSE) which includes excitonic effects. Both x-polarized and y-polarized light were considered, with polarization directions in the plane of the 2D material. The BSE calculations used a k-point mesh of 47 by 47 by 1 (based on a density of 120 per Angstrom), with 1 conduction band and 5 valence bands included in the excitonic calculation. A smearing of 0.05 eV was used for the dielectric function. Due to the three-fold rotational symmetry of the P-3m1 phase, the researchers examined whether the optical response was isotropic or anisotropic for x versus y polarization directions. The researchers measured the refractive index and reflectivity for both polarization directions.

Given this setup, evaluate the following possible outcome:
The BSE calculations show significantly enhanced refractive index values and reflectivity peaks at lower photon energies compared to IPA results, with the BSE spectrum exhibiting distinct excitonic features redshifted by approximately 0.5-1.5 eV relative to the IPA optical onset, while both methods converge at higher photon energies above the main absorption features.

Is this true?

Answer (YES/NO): NO